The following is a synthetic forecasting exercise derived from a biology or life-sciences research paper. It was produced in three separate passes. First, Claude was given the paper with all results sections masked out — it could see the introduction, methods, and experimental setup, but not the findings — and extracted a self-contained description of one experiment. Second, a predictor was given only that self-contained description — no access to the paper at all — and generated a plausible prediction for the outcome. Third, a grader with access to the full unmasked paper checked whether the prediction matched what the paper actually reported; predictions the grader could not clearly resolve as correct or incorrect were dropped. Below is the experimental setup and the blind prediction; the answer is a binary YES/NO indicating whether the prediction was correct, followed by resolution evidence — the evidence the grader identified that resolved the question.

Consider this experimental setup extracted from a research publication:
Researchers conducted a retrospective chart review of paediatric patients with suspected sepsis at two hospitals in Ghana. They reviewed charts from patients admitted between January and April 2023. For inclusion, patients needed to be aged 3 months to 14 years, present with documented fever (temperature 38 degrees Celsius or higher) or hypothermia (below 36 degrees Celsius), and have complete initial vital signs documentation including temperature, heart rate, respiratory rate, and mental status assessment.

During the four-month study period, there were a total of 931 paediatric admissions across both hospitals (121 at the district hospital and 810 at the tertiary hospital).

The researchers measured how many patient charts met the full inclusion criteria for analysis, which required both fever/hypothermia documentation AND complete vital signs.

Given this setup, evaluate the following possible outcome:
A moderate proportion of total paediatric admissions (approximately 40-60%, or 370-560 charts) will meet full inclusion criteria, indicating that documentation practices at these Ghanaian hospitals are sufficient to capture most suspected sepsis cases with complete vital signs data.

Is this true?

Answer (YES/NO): NO